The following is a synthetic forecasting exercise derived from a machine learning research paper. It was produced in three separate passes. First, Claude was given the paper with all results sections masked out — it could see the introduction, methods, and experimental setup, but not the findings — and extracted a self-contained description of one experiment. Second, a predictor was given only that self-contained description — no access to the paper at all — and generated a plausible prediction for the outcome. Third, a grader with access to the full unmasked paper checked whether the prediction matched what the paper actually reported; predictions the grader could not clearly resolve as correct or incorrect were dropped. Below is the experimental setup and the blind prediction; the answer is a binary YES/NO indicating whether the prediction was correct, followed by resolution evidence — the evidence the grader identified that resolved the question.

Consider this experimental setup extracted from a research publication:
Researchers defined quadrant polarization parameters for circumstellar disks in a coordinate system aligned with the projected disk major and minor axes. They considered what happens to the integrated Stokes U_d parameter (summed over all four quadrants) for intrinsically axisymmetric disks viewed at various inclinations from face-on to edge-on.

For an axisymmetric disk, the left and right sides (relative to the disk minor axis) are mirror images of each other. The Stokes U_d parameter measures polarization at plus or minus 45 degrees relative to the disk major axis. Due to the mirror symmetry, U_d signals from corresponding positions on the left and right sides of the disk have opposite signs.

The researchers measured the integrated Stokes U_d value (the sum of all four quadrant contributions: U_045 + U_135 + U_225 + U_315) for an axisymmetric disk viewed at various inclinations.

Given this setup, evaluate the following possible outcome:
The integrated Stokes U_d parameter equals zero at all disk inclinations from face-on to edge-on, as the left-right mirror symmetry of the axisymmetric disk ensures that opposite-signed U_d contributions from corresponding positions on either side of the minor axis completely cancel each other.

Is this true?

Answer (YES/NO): YES